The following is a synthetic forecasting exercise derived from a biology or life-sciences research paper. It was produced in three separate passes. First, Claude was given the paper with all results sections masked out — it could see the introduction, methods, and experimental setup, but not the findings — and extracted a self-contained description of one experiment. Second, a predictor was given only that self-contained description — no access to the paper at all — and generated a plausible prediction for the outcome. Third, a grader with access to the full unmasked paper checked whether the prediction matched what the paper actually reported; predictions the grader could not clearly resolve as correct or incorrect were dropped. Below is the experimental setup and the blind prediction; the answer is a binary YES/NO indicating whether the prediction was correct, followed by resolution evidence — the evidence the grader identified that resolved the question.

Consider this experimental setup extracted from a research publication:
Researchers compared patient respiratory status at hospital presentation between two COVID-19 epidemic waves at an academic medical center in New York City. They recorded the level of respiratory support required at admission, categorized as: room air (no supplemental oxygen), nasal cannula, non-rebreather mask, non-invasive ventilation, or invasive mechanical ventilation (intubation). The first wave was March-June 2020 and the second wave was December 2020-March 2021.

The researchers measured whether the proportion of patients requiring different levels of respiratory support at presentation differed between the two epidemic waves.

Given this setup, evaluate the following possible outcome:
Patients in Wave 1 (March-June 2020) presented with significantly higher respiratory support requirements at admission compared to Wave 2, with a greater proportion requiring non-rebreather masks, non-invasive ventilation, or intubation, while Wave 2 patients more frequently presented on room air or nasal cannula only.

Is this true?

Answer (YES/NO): NO